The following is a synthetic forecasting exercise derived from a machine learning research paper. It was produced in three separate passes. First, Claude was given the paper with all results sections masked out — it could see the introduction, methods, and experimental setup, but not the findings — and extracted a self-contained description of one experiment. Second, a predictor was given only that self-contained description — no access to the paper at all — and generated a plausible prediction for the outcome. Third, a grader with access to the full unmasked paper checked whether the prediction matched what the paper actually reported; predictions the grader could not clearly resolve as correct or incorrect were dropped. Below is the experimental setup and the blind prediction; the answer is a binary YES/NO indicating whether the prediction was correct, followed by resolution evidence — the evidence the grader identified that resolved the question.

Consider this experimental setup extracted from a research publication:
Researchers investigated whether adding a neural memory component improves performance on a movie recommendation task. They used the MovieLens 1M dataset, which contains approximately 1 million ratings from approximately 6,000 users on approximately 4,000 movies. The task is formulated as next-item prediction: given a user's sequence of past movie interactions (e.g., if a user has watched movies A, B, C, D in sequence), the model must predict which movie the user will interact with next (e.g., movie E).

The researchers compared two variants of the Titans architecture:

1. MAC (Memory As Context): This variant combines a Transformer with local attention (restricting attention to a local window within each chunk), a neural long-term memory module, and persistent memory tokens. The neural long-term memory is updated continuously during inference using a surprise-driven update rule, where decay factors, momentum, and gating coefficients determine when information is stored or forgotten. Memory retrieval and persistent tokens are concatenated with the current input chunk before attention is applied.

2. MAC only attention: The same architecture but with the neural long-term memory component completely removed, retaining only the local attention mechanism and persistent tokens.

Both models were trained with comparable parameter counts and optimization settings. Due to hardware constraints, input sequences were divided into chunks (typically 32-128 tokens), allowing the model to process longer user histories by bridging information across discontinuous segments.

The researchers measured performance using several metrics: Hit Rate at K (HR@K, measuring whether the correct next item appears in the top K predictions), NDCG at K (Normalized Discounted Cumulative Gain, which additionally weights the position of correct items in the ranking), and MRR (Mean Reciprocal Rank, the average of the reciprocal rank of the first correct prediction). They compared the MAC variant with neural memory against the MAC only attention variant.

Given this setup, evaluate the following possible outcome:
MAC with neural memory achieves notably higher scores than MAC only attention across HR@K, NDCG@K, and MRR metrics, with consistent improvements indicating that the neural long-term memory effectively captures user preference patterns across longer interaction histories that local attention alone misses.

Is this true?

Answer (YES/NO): YES